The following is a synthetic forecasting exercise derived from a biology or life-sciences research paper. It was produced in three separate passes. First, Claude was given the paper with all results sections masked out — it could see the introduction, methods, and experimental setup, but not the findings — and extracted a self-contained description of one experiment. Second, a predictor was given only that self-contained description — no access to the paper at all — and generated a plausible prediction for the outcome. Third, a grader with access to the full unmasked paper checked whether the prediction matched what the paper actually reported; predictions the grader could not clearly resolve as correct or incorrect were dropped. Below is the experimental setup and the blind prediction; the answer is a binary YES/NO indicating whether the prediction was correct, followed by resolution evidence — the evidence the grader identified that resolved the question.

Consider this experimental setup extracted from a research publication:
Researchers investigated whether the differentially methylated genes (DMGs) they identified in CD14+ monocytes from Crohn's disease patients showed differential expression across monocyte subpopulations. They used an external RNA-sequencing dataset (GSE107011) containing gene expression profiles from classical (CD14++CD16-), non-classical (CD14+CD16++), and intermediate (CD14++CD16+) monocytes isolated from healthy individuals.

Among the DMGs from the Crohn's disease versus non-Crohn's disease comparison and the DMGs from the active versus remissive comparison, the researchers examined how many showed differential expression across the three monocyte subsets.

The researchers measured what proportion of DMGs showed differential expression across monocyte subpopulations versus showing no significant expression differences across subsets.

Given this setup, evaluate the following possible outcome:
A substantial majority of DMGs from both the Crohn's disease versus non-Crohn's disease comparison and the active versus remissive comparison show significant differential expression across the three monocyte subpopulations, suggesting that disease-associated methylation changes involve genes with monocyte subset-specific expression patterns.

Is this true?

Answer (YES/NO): NO